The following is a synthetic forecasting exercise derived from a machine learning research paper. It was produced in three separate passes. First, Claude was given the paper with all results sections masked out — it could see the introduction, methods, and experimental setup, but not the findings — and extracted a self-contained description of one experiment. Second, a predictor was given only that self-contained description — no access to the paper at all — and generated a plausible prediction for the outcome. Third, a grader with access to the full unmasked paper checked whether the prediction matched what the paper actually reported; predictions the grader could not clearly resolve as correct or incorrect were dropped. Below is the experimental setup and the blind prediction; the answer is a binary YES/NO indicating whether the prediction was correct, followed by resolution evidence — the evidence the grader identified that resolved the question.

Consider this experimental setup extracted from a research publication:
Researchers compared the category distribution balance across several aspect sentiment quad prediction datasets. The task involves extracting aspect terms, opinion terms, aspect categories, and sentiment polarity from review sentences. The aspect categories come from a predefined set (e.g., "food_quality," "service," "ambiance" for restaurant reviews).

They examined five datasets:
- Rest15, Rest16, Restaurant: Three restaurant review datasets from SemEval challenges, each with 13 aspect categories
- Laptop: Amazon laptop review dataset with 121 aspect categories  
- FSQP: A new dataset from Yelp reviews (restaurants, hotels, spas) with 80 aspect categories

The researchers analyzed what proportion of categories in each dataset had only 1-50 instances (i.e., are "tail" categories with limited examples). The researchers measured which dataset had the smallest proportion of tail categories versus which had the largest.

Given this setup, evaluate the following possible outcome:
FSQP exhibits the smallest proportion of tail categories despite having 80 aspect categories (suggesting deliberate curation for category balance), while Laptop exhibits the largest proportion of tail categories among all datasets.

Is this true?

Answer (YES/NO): YES